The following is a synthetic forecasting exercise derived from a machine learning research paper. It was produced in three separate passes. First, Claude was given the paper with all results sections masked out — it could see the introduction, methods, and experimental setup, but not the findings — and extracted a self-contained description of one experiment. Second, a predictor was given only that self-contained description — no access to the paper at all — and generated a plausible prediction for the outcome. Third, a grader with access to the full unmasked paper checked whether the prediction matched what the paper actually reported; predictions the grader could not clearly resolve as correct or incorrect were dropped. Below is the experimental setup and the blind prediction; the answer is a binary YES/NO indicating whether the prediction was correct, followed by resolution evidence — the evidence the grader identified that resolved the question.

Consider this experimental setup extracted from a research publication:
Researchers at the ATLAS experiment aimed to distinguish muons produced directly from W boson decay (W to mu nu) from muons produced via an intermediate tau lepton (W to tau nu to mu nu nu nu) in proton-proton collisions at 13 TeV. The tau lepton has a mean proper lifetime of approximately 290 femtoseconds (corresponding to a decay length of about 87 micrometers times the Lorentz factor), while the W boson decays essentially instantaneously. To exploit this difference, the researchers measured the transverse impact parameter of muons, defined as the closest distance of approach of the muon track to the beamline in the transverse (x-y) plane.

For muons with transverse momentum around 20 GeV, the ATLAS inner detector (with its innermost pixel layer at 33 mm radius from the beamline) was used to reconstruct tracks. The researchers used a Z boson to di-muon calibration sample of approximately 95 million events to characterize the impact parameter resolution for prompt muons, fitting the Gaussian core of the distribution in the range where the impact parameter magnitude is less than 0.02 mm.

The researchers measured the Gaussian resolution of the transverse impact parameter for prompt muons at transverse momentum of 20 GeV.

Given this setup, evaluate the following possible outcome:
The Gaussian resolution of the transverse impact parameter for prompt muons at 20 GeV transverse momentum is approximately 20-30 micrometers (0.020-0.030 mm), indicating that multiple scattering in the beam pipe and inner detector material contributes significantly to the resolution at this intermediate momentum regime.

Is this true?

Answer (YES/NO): NO